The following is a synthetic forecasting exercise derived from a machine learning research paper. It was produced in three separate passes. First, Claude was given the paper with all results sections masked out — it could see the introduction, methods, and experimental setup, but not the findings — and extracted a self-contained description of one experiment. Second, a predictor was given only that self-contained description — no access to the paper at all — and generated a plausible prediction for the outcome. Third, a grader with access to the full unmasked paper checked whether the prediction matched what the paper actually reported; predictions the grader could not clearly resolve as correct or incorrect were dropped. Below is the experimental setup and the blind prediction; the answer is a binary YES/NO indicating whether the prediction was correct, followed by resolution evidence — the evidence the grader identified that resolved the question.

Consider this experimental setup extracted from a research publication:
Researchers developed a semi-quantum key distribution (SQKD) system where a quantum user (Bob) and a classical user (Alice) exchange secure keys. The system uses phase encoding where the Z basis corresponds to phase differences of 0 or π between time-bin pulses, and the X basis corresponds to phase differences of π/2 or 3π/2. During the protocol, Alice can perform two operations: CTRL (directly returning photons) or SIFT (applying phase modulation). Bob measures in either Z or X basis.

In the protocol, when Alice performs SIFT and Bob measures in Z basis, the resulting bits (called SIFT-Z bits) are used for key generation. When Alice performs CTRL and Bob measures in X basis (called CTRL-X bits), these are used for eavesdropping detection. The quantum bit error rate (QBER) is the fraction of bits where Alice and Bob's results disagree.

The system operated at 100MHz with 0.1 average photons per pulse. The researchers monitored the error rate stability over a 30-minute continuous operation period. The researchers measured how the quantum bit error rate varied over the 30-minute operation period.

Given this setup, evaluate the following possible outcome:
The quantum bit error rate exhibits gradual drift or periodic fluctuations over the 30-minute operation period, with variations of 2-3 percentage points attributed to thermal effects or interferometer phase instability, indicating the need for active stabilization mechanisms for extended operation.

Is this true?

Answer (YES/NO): NO